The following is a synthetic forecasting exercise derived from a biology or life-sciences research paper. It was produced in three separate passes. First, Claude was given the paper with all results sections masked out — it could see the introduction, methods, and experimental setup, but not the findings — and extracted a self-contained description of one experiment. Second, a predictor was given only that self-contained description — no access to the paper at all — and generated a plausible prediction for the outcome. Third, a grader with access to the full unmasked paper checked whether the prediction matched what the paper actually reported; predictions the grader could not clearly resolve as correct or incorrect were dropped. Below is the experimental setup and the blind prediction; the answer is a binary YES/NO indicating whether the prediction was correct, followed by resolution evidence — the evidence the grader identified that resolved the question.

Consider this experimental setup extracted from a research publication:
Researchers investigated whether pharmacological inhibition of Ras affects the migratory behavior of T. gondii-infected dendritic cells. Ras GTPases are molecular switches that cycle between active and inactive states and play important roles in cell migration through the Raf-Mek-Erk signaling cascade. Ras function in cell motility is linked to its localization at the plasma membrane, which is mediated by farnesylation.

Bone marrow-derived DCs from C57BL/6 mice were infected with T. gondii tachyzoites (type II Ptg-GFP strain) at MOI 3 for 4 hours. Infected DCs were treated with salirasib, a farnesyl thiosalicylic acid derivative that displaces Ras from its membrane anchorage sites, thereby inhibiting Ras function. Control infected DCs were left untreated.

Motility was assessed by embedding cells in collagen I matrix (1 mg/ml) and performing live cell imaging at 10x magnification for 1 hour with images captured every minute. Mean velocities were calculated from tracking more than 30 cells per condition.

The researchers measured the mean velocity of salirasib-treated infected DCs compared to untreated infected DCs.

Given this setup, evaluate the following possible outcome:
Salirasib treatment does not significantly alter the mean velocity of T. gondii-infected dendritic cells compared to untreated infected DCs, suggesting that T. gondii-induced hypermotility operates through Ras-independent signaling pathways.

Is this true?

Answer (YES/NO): NO